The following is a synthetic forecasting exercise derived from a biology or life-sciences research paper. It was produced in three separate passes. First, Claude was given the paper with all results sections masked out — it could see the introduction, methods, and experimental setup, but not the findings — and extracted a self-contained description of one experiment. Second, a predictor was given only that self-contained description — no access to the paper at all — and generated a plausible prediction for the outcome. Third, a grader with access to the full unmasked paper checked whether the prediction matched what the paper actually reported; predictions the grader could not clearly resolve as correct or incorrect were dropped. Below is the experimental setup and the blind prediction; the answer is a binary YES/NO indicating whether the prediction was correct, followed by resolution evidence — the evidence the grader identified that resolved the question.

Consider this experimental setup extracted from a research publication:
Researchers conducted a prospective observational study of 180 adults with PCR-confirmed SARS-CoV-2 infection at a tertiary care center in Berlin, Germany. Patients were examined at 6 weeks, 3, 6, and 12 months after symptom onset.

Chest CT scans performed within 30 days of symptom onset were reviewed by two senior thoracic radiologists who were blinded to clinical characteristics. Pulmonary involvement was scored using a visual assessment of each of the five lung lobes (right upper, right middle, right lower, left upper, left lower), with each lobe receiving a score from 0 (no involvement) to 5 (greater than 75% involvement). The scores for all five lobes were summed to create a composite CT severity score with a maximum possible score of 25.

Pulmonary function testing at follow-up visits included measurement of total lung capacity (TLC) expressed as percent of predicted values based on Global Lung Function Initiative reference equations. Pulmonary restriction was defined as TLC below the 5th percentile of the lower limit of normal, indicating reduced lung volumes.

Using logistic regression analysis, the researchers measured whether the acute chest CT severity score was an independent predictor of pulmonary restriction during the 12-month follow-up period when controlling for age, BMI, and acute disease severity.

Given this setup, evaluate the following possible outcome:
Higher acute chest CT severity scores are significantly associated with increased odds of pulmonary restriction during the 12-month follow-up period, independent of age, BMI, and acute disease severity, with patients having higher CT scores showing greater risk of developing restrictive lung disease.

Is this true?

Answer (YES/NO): NO